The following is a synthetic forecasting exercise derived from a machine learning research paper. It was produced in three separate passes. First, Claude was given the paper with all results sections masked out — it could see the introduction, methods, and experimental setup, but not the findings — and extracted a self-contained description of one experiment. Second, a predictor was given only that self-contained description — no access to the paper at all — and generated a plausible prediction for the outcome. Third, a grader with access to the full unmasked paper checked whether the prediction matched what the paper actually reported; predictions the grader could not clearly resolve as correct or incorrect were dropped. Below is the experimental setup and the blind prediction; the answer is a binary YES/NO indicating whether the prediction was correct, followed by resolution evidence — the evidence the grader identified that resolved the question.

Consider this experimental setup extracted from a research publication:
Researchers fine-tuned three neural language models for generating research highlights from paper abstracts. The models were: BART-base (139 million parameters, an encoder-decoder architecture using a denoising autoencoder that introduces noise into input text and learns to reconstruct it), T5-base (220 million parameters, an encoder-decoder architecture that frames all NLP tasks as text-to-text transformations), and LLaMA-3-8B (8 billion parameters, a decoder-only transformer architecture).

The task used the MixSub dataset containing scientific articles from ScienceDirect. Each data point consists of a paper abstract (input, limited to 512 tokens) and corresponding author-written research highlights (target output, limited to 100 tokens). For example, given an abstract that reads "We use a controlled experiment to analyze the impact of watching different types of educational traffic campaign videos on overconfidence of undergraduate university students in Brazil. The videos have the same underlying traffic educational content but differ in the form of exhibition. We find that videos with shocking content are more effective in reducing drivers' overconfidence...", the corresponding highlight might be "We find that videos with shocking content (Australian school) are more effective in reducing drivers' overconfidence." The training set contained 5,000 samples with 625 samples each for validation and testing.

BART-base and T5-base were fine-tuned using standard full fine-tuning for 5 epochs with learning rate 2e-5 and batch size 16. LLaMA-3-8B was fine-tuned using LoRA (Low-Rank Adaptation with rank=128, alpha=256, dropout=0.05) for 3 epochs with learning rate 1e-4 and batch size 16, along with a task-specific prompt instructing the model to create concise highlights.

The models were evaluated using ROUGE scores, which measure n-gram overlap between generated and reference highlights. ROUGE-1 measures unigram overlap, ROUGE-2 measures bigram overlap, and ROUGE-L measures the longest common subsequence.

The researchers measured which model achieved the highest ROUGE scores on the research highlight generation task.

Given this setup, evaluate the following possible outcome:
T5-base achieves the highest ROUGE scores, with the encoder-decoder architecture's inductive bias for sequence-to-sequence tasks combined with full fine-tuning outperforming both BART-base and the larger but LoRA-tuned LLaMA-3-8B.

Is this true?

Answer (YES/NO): NO